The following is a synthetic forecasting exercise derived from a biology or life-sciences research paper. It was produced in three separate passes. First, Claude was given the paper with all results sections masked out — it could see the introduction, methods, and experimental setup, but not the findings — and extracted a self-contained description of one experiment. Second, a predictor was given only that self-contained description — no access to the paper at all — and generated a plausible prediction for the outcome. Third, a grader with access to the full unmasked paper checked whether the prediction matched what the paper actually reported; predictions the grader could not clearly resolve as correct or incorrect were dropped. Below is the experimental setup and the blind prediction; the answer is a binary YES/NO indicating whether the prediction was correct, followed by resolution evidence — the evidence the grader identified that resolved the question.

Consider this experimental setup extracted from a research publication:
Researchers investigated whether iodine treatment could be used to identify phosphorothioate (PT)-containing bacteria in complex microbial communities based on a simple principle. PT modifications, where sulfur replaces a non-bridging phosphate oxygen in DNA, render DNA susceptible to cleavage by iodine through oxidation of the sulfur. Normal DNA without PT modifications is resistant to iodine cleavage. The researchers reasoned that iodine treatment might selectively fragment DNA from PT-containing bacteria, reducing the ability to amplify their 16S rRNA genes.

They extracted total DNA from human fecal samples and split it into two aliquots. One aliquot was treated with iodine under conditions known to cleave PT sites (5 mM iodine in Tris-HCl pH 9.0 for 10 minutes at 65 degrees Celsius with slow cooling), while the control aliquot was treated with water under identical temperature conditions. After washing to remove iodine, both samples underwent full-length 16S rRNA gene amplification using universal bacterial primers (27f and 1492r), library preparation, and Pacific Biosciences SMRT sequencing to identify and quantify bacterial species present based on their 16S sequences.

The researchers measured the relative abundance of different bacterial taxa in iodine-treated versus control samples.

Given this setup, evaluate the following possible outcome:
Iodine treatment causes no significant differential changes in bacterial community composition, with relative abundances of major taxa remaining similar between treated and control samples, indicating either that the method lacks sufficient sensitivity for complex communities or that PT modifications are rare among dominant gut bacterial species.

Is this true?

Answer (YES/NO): NO